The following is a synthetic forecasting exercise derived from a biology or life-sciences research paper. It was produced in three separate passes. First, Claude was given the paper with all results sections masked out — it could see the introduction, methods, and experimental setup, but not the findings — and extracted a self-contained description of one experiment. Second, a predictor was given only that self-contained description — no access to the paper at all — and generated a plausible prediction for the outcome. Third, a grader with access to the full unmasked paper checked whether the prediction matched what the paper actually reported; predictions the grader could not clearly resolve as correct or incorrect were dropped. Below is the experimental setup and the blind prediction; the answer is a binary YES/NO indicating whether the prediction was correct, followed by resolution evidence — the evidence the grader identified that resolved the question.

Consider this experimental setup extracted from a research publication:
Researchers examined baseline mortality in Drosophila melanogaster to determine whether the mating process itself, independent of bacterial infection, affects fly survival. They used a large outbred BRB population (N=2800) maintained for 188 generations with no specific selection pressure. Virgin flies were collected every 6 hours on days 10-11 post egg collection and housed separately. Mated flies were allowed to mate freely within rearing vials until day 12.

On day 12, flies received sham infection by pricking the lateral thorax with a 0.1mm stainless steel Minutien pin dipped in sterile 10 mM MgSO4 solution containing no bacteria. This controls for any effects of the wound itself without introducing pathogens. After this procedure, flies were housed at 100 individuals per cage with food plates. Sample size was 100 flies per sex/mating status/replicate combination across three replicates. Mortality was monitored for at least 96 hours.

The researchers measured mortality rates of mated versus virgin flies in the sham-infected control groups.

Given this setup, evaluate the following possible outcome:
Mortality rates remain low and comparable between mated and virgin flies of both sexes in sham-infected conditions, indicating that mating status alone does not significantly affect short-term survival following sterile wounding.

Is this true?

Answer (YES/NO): YES